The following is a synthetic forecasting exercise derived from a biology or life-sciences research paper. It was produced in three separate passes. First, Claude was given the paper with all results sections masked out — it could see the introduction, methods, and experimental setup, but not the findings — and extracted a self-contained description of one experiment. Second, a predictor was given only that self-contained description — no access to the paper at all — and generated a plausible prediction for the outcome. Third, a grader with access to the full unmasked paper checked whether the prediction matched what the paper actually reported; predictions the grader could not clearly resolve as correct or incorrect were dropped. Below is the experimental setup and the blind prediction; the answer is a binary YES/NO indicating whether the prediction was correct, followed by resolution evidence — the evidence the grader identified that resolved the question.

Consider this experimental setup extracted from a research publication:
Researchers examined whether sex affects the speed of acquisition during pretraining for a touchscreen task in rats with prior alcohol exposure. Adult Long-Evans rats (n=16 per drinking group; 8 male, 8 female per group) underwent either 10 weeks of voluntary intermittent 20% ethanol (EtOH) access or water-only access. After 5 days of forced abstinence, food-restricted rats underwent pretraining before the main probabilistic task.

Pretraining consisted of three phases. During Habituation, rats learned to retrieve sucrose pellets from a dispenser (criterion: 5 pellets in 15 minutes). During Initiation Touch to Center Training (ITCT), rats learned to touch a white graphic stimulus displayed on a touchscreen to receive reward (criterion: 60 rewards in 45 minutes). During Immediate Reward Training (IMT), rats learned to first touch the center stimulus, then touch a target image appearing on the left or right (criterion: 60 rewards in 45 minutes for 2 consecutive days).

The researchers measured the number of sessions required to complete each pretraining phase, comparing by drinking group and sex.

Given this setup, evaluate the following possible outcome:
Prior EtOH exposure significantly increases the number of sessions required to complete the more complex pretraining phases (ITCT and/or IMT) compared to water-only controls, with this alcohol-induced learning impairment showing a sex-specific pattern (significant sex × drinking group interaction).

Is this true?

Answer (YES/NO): YES